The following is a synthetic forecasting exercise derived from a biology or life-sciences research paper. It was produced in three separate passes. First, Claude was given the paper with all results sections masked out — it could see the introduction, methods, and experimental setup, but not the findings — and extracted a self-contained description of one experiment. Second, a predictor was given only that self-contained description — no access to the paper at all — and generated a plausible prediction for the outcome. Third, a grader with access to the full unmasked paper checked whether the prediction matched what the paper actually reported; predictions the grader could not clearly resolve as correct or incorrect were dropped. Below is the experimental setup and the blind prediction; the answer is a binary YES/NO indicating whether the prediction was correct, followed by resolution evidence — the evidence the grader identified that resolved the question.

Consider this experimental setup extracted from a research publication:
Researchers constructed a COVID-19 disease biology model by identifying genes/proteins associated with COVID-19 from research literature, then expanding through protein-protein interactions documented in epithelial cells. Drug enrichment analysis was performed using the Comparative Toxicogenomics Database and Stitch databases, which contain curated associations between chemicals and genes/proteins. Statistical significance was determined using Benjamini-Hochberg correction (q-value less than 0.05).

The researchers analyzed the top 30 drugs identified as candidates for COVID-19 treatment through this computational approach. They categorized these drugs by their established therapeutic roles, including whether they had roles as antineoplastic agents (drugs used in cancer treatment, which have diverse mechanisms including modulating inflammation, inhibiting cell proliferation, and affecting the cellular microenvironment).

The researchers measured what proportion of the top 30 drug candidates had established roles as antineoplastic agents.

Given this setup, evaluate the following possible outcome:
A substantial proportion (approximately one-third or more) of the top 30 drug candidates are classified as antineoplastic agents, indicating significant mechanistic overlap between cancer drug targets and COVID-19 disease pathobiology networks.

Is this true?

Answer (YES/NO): YES